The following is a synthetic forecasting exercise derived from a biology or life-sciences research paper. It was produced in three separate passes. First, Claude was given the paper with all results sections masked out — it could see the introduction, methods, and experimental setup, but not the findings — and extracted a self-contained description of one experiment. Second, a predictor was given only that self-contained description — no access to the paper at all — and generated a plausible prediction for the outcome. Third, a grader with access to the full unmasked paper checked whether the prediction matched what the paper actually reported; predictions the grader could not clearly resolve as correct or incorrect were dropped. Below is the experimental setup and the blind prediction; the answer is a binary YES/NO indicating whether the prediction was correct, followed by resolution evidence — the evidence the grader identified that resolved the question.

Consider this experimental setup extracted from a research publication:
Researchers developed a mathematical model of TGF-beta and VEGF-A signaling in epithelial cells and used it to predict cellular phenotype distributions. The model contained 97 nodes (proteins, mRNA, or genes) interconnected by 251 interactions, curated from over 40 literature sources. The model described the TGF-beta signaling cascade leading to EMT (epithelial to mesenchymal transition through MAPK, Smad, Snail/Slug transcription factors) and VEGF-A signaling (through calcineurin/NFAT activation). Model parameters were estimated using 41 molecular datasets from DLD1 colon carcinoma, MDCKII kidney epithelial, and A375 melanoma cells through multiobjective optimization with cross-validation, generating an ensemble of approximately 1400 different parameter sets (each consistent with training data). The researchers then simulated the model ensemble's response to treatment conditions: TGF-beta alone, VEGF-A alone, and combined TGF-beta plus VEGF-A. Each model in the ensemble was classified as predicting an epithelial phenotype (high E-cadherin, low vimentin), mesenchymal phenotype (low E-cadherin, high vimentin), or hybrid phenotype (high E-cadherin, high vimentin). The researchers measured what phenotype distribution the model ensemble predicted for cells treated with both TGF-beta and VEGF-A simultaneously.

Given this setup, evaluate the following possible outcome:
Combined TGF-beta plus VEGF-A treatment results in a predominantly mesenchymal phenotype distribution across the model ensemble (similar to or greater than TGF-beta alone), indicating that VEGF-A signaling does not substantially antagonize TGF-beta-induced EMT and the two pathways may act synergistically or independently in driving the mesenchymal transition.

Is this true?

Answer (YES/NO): NO